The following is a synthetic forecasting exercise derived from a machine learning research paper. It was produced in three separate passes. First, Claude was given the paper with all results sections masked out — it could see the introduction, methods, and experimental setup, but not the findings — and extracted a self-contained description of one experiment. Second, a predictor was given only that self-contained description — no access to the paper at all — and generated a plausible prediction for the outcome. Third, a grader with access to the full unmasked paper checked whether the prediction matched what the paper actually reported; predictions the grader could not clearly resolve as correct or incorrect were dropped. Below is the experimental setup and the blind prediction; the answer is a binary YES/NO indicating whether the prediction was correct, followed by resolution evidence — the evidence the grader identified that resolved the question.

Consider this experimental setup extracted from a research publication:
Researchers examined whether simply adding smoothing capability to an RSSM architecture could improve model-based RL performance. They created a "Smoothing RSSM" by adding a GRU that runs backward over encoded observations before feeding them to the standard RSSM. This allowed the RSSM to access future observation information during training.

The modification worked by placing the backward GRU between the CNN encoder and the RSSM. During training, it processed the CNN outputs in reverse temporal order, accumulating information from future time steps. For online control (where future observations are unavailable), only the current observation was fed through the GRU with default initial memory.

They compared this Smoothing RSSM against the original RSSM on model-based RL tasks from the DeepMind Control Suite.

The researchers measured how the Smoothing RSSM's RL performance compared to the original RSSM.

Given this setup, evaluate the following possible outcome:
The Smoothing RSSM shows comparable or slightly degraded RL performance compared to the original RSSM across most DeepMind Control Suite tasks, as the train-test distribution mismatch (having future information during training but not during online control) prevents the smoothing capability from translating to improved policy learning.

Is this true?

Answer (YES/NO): NO